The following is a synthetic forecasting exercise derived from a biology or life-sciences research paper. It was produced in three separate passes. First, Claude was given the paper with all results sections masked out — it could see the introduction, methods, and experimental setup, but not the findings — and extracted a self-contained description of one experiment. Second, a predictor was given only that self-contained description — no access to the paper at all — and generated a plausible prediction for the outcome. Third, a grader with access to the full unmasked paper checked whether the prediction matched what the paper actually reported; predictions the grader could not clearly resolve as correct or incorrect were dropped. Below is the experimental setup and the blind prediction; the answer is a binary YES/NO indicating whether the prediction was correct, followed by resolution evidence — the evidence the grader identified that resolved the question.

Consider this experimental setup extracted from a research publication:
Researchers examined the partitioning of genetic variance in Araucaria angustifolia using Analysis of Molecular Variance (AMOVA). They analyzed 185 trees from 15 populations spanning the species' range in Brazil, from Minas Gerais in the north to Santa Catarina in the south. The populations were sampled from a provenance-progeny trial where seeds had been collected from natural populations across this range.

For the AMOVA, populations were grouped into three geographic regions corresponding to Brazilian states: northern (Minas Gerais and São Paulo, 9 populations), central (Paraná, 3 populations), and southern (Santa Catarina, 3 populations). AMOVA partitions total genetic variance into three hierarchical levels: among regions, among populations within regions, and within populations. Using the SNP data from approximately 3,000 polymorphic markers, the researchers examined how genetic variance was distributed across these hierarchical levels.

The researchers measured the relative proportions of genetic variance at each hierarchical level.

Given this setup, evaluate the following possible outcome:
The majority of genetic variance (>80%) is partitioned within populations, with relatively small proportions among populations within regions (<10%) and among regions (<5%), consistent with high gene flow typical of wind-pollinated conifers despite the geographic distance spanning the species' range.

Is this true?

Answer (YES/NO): NO